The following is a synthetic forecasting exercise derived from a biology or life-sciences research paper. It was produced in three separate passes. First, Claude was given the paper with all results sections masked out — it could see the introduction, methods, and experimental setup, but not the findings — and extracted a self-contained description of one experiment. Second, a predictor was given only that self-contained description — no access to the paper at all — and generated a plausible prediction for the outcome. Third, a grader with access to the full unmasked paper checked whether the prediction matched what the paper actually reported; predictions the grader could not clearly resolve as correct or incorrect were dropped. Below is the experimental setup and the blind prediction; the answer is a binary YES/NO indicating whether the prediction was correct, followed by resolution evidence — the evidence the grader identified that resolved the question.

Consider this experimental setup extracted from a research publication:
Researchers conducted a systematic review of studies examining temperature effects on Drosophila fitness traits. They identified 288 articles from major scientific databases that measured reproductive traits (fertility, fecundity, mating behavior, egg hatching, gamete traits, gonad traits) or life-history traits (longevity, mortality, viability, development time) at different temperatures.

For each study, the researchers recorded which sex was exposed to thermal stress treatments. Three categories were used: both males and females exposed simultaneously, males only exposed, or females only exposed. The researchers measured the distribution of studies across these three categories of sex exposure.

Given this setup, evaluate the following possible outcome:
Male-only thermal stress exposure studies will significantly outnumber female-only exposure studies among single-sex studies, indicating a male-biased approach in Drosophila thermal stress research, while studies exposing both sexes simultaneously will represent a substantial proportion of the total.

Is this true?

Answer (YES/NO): NO